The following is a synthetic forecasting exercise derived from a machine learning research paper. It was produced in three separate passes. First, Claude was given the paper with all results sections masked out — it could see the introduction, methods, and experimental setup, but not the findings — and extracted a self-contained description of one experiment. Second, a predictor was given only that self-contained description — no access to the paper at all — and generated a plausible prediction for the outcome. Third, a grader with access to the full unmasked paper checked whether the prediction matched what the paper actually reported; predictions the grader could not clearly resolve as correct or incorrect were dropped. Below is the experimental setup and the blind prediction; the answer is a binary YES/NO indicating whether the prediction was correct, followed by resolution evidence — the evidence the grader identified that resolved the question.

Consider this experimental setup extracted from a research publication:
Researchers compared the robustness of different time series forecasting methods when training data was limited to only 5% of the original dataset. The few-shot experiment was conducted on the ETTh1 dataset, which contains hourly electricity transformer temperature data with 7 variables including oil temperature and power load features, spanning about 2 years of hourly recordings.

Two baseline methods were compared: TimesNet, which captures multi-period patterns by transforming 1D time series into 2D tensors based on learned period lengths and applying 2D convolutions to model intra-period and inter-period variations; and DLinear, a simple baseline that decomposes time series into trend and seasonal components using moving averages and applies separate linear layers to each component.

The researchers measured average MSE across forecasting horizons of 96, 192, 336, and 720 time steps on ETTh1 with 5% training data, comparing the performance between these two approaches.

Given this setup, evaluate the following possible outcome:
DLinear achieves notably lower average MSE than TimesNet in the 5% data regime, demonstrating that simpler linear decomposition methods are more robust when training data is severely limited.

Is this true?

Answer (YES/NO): YES